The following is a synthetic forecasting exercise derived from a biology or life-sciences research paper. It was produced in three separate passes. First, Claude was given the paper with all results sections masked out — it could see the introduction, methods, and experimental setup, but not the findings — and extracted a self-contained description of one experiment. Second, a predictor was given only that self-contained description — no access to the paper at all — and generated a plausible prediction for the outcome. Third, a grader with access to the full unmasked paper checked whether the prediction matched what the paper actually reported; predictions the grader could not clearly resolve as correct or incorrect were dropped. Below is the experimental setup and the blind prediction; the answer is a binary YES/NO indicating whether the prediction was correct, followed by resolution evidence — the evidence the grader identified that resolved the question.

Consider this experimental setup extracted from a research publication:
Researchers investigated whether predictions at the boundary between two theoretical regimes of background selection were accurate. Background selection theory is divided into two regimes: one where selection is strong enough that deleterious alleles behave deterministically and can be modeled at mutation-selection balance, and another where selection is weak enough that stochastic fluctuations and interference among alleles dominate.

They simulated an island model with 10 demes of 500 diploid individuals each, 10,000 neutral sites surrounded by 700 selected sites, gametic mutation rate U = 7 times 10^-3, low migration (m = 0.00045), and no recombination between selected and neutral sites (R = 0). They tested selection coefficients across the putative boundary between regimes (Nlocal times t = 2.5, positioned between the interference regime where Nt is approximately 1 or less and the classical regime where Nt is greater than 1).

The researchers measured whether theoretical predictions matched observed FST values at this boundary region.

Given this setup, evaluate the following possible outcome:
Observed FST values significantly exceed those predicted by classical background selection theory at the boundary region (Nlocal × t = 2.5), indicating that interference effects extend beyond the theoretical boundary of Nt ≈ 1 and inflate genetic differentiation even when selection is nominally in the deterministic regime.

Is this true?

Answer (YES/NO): NO